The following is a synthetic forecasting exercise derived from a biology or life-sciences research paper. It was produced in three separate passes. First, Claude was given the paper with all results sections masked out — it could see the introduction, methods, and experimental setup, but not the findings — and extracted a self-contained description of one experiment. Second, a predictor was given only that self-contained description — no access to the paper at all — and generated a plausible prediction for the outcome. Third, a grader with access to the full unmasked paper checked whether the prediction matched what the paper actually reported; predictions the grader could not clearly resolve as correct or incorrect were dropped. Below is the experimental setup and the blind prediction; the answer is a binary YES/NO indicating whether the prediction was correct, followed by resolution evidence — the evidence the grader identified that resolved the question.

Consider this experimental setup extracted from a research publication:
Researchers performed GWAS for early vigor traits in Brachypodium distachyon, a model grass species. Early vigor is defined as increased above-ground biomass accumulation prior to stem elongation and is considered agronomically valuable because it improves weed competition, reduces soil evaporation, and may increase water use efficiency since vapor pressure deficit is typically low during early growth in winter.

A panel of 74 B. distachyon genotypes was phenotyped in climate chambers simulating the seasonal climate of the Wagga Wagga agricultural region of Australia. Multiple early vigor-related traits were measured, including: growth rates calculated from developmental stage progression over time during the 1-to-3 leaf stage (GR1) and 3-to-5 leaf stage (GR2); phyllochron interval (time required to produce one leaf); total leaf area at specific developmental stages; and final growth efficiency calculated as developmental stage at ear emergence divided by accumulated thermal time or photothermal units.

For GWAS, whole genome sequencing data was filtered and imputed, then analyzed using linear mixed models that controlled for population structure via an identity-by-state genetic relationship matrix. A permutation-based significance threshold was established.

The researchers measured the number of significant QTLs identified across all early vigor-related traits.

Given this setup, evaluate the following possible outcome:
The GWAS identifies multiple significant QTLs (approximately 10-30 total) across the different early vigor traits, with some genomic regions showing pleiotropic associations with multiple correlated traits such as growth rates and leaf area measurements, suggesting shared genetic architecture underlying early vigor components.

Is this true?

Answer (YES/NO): NO